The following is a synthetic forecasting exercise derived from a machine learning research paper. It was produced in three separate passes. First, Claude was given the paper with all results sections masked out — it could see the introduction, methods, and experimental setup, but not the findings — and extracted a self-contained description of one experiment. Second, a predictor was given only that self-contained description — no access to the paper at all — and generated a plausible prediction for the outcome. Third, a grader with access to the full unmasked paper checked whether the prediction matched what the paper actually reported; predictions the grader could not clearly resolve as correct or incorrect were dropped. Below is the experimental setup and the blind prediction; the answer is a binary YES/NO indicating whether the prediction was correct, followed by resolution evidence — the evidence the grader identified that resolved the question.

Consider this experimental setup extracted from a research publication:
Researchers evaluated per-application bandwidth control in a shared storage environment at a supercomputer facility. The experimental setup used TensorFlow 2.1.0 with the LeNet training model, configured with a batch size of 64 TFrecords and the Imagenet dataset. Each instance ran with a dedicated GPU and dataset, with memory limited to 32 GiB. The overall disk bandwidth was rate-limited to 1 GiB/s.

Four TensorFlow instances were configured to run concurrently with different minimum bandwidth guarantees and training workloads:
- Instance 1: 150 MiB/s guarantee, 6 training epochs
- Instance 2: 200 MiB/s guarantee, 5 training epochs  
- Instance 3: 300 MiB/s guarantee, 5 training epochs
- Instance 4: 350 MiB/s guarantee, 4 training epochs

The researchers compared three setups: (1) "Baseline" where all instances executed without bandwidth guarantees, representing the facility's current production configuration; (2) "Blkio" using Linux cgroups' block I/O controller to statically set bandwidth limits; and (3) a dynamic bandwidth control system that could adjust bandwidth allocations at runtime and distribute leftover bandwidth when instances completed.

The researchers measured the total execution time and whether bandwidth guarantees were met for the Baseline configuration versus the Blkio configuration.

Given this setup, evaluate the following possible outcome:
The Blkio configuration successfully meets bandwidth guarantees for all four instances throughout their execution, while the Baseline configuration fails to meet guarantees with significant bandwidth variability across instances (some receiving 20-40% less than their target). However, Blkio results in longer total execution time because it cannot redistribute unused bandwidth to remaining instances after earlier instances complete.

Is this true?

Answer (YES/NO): YES